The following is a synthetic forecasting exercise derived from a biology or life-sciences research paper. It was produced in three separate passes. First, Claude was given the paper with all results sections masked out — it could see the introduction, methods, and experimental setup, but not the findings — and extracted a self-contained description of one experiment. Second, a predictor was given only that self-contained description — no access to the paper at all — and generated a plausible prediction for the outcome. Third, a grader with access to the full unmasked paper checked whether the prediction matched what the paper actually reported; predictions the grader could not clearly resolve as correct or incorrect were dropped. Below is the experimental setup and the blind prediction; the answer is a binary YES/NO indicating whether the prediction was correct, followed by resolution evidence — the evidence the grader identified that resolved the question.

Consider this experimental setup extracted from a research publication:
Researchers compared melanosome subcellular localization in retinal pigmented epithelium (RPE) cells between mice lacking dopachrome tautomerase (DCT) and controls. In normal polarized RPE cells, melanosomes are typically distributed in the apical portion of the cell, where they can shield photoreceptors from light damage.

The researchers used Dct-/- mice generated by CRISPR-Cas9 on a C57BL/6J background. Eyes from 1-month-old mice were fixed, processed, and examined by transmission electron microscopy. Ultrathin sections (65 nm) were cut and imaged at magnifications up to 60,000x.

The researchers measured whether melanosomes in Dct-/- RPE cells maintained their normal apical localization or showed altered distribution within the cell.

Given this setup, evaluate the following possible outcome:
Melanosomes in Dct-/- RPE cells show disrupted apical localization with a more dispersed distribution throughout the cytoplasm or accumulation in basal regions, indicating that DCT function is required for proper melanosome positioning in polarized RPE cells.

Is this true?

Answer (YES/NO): NO